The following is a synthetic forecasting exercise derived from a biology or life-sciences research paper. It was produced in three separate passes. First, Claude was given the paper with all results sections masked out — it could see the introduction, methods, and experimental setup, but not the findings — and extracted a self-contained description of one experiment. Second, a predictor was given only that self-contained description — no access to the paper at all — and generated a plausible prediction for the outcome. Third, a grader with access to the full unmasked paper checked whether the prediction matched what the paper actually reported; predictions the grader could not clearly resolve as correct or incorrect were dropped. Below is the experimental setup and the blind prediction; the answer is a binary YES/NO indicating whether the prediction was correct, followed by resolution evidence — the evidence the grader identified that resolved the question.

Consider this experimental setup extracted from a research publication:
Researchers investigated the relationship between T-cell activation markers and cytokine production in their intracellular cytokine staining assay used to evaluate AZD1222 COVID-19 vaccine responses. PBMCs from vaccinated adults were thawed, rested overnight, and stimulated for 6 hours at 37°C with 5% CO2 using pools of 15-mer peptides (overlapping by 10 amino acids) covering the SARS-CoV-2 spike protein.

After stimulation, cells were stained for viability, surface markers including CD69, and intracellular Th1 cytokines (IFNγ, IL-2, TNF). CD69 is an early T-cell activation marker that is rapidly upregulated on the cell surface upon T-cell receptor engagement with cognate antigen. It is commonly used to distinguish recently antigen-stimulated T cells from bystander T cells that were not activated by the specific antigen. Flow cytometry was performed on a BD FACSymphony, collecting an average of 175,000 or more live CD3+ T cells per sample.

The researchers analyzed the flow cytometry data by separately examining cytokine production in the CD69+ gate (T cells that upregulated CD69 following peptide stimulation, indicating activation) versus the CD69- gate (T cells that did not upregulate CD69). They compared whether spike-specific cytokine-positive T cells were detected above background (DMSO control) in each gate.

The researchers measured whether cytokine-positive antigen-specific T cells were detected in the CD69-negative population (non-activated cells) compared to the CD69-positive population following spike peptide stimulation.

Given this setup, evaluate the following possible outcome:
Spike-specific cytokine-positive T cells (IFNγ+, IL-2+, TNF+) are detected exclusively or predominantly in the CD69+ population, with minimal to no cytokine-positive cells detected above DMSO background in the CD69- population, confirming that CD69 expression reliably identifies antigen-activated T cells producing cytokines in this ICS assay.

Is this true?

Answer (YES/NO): YES